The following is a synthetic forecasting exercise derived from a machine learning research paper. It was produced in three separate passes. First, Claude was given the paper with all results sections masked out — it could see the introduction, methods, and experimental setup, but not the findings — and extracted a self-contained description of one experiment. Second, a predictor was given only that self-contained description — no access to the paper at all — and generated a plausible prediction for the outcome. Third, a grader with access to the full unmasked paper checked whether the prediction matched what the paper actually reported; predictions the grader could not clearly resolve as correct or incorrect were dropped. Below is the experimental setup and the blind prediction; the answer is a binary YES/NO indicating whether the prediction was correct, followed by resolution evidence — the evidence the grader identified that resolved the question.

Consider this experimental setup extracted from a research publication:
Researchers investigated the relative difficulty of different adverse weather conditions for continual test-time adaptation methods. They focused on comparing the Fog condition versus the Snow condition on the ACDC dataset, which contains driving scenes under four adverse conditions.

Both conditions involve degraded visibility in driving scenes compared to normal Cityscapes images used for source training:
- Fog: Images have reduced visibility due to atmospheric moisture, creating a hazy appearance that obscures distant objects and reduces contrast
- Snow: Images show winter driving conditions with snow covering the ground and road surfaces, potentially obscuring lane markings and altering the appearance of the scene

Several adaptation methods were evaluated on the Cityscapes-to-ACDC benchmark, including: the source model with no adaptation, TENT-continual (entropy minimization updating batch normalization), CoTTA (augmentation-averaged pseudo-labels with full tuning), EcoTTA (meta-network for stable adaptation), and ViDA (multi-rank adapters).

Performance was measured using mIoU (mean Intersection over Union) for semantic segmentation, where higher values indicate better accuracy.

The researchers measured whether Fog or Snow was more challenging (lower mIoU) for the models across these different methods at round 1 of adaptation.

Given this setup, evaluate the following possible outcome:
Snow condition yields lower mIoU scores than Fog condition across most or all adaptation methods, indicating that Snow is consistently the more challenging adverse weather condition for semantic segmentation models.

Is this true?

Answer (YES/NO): YES